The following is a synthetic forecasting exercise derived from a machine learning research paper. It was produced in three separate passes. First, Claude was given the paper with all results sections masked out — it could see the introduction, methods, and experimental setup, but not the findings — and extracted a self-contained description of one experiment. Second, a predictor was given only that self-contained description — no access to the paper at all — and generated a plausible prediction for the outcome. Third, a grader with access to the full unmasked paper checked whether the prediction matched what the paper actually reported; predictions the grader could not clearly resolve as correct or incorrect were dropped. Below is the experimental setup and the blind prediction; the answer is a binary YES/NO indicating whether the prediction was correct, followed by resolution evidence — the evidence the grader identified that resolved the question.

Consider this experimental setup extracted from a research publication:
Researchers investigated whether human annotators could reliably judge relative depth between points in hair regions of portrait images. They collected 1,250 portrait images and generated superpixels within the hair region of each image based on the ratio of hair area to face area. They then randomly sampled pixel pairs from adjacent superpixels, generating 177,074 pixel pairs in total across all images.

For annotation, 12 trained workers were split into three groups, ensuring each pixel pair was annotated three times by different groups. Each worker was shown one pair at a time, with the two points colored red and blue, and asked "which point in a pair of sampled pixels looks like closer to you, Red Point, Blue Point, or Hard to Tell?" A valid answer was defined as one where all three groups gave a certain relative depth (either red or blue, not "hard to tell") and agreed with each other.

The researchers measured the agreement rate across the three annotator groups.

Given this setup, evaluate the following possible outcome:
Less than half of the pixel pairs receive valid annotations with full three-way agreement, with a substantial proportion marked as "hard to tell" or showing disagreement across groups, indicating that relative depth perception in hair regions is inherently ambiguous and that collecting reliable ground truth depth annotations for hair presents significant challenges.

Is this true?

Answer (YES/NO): NO